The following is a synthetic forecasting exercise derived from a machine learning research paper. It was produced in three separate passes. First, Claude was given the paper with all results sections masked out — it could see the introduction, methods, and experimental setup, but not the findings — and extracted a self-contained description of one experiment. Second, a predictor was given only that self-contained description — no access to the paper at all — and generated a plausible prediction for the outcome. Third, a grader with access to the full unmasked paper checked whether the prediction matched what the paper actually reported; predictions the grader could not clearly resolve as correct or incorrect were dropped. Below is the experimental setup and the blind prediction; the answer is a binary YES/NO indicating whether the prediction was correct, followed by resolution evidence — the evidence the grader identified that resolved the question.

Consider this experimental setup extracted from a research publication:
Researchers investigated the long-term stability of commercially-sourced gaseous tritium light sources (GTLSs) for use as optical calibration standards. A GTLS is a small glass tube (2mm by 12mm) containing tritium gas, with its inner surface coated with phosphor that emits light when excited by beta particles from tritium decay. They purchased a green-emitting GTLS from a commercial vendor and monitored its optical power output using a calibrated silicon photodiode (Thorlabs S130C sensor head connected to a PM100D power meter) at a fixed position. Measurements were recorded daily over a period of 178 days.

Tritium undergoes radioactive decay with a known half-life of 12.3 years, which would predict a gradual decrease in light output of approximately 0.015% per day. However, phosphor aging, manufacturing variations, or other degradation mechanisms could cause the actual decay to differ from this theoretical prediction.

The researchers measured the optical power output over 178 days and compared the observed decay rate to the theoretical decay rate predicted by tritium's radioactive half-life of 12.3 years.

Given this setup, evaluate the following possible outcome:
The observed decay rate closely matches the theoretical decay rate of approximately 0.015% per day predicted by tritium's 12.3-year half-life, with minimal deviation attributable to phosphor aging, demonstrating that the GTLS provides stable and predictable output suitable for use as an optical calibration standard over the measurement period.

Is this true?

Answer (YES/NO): NO